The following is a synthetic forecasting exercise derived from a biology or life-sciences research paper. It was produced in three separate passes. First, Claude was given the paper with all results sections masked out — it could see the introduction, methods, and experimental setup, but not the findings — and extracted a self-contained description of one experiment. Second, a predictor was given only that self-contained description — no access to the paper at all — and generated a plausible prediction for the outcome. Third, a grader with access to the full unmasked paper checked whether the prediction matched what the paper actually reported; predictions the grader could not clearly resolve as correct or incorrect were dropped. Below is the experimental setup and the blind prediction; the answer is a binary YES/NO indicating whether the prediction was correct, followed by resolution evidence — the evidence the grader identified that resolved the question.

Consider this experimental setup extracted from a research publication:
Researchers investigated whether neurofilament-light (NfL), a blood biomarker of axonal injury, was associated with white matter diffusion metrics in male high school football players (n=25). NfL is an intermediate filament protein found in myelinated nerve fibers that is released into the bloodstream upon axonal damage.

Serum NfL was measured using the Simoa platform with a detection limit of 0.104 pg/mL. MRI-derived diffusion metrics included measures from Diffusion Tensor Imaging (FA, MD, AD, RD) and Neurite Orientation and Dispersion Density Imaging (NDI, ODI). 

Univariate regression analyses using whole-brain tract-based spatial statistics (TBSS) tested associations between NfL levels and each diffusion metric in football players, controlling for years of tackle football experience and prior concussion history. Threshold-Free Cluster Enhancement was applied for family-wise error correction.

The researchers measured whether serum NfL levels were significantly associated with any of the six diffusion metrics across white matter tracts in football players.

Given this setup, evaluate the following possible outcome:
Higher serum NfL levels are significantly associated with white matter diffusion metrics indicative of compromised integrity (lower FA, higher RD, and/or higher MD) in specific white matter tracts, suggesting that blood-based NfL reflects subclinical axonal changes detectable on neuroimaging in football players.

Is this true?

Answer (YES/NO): NO